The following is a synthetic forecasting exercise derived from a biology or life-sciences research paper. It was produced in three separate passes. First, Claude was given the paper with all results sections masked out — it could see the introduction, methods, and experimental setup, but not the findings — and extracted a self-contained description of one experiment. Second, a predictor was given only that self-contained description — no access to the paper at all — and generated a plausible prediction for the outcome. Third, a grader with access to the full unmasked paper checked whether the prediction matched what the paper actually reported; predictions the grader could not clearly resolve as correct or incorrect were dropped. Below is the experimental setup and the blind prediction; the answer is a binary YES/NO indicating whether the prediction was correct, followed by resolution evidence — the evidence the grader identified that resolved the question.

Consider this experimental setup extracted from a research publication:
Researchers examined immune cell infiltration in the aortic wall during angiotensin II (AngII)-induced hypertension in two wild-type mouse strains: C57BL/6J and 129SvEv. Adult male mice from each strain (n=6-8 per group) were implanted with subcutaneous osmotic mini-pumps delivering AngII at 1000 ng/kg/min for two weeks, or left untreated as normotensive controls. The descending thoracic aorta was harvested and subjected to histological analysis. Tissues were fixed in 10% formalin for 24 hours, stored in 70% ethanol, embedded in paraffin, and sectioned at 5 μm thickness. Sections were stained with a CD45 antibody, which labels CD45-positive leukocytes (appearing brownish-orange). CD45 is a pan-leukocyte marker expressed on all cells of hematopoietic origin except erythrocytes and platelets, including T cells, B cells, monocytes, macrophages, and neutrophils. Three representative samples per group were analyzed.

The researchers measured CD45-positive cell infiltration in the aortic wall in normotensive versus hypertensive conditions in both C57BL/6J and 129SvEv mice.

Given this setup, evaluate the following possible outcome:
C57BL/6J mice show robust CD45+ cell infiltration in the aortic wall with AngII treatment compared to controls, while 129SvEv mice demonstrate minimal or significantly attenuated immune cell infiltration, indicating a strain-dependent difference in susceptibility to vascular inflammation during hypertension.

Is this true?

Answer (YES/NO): YES